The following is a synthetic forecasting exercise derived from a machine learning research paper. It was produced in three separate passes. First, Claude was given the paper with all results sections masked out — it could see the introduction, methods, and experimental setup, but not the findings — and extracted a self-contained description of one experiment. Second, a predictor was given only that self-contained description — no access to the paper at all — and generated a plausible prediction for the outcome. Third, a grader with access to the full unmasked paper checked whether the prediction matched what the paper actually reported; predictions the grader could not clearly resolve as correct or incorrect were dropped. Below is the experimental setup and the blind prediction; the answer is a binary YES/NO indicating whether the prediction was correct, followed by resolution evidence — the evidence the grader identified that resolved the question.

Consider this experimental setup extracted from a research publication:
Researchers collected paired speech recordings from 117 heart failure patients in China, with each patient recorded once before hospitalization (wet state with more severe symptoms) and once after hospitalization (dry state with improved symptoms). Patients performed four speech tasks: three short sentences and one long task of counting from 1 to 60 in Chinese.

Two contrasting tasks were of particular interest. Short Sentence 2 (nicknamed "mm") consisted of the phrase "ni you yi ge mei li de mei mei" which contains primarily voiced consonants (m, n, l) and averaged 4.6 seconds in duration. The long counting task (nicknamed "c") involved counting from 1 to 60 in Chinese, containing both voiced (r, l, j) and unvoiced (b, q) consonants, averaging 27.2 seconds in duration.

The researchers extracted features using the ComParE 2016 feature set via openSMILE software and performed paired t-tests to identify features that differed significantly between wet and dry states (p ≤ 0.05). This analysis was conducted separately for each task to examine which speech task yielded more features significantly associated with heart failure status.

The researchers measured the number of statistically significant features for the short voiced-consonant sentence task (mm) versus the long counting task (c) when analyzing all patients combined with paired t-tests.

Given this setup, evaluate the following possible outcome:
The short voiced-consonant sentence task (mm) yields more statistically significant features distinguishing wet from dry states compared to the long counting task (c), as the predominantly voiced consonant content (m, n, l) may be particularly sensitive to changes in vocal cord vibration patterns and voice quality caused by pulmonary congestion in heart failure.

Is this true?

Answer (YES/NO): YES